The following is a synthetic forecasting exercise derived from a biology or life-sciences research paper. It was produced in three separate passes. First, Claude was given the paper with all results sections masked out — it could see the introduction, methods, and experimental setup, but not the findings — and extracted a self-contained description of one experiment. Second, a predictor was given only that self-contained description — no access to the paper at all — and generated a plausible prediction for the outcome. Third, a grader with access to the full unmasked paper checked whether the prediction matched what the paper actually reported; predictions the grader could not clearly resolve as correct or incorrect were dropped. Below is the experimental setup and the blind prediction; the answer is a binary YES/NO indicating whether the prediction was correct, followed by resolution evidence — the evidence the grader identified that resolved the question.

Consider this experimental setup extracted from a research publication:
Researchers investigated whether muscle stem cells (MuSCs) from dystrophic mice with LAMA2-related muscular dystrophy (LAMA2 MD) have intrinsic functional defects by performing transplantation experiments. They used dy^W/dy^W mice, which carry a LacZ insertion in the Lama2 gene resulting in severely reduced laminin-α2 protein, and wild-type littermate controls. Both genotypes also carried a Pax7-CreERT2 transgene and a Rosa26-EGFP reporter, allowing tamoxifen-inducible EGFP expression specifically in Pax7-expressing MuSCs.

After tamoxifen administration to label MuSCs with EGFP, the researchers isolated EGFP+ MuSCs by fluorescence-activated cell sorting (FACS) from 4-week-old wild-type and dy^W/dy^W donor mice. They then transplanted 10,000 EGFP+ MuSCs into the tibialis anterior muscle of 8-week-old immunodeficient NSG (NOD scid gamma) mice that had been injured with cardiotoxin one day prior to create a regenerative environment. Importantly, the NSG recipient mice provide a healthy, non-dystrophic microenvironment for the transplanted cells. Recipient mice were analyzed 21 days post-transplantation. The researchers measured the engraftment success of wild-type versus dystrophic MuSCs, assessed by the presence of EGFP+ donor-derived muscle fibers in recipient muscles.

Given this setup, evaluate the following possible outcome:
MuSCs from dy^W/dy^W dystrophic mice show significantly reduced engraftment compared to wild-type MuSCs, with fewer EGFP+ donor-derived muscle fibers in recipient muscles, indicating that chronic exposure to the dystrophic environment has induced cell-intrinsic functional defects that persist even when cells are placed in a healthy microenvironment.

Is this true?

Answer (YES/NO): NO